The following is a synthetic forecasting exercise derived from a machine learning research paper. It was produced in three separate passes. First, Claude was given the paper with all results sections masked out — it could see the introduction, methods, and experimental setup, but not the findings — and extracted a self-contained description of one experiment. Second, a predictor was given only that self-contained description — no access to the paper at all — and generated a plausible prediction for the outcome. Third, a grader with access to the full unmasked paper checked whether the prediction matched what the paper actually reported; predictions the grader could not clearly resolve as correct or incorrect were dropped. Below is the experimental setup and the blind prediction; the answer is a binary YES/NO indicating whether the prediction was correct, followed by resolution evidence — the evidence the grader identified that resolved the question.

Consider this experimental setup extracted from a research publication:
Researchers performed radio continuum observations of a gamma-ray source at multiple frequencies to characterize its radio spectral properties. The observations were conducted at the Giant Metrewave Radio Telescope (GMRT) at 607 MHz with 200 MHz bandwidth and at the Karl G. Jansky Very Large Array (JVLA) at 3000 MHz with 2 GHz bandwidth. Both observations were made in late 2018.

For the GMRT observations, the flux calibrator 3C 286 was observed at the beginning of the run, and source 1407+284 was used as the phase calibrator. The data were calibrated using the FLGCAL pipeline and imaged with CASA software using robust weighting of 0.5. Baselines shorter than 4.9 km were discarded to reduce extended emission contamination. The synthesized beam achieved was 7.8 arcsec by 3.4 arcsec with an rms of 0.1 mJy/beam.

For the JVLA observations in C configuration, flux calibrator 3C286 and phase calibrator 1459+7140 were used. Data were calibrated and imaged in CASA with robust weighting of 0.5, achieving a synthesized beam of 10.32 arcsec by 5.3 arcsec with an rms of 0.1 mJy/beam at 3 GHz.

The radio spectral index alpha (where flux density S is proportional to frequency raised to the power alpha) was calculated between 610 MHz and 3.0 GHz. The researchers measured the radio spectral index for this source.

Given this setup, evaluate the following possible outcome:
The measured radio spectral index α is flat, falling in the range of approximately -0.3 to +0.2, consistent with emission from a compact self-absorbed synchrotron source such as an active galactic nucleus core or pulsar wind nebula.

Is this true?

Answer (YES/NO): YES